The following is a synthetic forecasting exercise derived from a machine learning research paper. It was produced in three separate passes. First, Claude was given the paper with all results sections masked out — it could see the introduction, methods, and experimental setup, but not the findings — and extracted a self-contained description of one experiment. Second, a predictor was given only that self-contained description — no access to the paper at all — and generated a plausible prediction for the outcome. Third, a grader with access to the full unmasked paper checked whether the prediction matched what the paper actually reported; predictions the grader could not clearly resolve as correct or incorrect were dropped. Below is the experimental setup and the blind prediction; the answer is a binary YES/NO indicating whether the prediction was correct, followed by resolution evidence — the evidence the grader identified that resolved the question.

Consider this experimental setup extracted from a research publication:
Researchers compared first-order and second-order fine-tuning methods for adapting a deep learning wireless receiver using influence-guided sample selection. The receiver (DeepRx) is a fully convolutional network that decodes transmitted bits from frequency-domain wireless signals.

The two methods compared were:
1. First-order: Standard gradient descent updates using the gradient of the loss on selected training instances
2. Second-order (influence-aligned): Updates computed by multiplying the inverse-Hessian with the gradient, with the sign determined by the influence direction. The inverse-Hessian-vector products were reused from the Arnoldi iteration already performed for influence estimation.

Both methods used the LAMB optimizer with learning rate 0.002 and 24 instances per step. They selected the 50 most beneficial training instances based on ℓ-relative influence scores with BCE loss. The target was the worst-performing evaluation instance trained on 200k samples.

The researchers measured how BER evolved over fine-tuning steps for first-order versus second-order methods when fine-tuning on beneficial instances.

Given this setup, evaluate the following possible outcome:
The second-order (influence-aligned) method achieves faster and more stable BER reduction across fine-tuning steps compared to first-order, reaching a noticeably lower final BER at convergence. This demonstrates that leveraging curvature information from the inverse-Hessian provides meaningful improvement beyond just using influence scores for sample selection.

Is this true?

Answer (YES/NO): NO